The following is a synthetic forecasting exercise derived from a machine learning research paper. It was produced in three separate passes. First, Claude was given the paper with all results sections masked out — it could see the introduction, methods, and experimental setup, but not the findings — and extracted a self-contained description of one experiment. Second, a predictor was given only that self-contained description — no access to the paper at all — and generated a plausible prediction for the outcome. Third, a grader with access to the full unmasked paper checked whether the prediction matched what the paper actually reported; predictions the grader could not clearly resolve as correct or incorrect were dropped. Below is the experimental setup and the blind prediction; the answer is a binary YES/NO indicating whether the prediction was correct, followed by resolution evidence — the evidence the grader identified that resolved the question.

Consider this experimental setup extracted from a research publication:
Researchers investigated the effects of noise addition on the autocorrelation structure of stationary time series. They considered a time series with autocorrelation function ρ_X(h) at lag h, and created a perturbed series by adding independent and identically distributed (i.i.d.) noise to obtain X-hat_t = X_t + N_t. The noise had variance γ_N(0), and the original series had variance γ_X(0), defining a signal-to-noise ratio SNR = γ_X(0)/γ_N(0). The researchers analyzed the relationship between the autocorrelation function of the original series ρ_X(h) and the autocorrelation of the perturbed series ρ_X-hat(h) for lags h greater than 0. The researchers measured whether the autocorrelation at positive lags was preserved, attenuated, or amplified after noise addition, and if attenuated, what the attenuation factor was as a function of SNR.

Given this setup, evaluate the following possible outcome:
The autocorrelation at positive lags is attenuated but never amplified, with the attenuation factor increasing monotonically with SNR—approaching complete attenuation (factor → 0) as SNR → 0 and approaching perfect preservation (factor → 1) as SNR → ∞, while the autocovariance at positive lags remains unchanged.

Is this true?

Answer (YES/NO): YES